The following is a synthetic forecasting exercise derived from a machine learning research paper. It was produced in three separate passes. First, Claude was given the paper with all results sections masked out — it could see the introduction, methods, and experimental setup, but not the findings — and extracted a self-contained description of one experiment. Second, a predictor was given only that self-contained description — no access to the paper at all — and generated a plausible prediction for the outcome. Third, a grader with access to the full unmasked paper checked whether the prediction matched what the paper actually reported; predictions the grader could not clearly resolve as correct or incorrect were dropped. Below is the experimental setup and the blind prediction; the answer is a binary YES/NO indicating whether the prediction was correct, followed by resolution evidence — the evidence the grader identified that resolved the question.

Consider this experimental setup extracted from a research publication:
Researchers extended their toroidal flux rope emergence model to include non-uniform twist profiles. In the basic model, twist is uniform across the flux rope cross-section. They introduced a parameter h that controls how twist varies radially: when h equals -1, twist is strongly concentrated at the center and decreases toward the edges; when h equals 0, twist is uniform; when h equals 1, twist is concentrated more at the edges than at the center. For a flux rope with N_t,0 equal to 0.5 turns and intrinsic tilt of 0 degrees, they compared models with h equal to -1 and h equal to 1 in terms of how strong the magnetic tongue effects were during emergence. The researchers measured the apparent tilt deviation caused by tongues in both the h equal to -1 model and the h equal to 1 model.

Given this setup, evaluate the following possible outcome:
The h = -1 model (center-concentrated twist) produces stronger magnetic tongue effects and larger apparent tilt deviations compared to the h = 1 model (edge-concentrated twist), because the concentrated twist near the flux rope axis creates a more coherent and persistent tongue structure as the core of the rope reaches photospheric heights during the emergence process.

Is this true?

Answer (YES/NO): NO